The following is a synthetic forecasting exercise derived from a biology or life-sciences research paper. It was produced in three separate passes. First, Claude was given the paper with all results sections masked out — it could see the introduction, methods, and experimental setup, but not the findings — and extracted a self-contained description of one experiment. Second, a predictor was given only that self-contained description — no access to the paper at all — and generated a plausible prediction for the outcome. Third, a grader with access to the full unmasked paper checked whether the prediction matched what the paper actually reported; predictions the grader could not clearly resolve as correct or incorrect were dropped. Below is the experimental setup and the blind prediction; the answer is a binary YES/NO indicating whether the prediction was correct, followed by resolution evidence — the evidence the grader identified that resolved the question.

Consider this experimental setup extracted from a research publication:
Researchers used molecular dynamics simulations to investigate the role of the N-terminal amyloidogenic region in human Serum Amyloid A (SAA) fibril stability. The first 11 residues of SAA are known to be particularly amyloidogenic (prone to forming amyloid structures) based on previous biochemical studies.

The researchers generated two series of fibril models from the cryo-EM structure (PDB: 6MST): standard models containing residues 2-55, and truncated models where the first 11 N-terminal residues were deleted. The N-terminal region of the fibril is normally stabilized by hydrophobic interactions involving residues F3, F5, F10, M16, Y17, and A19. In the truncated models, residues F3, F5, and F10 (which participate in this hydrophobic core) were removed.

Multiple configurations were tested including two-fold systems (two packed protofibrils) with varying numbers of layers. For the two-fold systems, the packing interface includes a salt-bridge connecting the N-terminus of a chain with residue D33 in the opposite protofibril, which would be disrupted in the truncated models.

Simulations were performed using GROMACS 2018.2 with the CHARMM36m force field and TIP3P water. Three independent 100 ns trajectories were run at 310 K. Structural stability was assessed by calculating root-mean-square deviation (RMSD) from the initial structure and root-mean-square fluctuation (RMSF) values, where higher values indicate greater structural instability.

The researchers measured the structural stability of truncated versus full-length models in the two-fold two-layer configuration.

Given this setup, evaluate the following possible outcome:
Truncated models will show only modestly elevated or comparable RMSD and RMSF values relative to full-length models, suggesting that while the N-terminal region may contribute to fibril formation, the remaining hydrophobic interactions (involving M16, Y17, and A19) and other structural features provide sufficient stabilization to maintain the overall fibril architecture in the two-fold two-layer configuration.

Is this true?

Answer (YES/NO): NO